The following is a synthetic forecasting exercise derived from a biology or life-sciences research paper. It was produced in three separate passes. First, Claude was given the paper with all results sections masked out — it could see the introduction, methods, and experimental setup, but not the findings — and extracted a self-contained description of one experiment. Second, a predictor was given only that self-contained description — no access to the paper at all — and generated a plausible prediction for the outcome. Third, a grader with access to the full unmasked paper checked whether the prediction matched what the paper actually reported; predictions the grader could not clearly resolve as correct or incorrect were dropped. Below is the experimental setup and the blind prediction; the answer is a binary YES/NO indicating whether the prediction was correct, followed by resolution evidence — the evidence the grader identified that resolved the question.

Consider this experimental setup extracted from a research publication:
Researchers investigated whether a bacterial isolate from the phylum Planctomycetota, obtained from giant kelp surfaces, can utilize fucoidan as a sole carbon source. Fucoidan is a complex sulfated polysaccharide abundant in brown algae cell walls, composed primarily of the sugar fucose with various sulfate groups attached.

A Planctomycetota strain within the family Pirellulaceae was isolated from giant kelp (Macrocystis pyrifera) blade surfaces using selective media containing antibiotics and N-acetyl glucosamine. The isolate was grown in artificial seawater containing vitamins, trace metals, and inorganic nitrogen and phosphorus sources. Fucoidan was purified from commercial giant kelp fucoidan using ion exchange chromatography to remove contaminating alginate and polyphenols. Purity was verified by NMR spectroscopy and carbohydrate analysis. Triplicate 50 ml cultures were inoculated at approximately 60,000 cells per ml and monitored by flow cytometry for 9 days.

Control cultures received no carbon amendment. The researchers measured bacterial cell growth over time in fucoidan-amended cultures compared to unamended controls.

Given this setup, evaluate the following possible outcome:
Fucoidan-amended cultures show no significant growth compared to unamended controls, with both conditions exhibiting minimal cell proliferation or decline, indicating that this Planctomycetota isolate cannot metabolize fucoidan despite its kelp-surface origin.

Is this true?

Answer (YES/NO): NO